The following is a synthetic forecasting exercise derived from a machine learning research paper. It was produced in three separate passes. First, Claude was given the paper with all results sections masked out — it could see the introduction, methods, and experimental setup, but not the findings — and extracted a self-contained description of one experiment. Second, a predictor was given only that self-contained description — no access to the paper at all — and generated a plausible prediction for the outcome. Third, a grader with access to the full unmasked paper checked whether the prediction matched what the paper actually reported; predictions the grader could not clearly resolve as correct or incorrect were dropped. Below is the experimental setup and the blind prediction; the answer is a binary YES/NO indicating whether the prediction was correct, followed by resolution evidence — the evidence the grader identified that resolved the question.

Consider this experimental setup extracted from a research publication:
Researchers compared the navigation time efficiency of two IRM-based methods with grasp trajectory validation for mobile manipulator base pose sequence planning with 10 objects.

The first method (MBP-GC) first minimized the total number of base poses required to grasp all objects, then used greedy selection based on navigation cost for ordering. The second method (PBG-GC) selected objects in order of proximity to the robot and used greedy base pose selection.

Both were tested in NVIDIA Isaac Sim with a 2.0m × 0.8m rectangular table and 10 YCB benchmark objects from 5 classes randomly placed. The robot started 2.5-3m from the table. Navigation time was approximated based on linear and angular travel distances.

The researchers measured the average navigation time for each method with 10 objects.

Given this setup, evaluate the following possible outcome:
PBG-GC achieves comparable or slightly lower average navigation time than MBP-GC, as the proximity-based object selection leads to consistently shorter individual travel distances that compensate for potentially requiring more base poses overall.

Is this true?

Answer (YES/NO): NO